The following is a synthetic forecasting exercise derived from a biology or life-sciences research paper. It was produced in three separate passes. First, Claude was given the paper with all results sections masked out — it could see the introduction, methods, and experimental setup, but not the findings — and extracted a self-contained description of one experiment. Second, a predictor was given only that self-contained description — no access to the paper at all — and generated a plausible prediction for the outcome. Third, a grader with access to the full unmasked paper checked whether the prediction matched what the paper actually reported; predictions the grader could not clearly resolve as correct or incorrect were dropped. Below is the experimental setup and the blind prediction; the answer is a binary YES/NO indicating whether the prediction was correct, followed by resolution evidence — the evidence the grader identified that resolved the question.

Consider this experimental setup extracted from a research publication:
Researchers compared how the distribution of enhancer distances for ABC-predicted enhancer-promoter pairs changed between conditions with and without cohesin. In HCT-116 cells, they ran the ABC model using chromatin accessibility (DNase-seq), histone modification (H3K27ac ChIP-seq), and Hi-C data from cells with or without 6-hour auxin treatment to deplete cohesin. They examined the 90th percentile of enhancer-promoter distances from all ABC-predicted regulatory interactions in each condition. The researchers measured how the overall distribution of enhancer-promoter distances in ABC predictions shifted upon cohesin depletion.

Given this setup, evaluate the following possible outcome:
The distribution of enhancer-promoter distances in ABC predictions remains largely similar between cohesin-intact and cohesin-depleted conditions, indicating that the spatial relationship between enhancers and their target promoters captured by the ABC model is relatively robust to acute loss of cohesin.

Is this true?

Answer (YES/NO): NO